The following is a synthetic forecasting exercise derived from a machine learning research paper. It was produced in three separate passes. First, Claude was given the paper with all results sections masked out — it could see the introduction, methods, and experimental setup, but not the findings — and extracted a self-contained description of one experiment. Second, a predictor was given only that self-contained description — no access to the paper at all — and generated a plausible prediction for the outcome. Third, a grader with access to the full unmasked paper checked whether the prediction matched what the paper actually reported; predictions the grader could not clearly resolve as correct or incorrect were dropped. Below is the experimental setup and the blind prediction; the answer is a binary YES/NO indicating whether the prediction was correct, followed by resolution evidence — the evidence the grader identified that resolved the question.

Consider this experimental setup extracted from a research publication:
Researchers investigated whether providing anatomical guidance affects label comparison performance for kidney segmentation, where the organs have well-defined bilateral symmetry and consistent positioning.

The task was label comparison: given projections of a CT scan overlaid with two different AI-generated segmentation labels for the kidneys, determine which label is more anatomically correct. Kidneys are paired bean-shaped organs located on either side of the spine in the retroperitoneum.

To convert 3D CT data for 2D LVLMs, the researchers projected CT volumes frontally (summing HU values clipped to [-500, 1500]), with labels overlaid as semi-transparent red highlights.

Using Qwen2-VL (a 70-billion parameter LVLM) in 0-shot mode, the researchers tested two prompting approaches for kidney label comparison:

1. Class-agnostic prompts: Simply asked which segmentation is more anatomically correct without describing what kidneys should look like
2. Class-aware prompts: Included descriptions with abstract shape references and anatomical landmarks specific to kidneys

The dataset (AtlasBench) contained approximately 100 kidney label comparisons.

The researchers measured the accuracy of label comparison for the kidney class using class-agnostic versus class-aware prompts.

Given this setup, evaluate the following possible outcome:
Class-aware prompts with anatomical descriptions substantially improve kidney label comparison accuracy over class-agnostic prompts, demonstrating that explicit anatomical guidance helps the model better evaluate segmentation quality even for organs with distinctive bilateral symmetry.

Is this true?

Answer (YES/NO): NO